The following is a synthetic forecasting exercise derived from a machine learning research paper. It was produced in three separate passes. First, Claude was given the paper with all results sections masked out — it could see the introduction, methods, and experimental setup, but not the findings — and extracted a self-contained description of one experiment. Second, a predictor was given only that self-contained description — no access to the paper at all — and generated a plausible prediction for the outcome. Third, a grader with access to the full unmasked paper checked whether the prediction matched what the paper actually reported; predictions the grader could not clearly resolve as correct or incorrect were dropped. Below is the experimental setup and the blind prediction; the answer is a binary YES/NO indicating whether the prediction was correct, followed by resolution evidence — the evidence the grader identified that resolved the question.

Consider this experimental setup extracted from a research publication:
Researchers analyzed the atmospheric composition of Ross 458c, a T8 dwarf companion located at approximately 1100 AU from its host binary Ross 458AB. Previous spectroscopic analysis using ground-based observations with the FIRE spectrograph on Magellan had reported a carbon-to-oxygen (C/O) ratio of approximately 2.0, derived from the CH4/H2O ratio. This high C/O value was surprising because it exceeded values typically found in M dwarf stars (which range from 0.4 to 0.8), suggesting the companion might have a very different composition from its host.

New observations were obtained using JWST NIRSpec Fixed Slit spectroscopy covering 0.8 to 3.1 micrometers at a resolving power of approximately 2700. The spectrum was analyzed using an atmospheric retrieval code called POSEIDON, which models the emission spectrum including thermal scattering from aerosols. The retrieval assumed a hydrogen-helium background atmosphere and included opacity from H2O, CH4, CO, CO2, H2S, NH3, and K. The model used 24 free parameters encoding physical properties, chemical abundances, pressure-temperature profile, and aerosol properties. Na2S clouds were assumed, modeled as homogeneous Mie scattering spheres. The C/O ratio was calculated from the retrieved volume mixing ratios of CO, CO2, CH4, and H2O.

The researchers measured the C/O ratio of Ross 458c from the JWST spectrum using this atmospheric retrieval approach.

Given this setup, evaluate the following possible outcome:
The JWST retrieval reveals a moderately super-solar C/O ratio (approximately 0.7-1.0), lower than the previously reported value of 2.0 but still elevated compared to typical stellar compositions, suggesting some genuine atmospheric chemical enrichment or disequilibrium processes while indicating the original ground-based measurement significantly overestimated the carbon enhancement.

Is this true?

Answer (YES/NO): NO